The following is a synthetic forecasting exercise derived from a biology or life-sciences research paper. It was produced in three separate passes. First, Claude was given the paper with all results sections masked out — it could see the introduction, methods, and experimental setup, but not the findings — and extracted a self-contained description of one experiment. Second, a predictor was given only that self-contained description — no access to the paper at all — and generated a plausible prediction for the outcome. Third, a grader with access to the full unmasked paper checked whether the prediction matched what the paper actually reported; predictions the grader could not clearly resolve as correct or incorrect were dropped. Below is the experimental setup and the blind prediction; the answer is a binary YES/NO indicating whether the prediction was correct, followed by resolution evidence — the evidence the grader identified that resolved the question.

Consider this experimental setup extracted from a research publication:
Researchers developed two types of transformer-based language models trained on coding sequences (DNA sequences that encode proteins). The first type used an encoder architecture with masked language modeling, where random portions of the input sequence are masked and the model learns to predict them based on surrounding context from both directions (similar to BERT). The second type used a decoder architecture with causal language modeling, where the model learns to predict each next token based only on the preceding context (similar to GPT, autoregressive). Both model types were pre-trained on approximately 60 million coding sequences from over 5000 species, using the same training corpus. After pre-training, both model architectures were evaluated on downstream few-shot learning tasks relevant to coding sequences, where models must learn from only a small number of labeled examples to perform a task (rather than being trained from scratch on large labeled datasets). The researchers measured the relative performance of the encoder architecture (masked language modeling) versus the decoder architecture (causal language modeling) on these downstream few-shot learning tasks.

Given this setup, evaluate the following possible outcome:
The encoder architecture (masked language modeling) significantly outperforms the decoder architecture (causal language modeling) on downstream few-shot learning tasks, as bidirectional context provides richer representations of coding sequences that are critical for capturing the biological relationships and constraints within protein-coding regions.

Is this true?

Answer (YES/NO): NO